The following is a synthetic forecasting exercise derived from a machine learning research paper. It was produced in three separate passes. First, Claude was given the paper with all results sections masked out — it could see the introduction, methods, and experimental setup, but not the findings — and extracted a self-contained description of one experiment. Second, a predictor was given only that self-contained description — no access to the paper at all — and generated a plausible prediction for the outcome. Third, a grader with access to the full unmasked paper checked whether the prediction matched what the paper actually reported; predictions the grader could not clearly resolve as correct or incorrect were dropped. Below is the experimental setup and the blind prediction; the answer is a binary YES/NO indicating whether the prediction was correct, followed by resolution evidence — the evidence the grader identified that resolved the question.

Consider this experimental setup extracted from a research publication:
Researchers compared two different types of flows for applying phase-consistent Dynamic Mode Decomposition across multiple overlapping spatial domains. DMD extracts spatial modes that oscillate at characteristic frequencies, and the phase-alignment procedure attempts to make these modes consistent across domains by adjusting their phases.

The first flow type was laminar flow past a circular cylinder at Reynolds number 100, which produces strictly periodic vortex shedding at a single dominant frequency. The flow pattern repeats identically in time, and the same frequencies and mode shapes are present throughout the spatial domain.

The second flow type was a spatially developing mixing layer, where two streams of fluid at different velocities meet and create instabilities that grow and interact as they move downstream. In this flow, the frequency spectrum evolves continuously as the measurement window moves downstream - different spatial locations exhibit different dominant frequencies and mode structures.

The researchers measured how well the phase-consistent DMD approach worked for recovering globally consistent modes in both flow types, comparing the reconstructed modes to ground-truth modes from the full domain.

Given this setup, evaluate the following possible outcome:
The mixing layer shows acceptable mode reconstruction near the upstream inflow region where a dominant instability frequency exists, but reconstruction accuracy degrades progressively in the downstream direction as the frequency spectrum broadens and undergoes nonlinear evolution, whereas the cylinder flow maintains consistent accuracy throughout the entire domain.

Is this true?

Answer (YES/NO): YES